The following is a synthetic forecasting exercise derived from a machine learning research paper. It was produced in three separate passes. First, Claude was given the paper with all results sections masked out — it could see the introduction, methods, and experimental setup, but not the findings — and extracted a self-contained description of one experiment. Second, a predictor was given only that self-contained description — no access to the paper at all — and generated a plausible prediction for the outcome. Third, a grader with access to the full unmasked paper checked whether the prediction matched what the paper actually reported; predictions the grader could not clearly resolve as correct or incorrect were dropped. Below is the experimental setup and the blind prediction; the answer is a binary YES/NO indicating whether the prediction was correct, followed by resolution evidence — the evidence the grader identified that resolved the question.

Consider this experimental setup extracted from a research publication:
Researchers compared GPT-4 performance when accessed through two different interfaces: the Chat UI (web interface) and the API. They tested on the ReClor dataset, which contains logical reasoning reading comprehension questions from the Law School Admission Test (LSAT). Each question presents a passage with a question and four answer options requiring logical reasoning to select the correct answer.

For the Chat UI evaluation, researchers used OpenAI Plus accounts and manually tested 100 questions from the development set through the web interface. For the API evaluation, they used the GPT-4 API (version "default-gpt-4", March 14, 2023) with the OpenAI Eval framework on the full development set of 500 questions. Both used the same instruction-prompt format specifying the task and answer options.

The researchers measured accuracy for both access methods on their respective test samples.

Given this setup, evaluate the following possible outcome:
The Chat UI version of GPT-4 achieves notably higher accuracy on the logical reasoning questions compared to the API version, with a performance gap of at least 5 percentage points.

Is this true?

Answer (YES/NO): NO